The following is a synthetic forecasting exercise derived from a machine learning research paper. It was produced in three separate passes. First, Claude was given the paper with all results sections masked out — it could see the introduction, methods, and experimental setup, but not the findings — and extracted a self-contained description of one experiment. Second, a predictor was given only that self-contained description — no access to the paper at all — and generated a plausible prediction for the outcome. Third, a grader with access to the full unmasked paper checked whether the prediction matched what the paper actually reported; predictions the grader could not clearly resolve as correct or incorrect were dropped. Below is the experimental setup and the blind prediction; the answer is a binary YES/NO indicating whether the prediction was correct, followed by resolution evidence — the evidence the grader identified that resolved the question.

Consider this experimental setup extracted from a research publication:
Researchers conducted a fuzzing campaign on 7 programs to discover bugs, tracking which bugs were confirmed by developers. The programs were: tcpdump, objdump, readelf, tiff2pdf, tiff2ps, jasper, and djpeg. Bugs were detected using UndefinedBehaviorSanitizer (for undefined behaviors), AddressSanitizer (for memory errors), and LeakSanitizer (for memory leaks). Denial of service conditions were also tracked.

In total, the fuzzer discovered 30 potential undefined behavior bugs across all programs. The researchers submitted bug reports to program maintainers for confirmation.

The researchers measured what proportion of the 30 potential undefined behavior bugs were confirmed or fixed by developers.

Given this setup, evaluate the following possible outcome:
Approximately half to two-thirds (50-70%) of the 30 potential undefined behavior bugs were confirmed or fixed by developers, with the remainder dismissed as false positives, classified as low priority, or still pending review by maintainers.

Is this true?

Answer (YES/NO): YES